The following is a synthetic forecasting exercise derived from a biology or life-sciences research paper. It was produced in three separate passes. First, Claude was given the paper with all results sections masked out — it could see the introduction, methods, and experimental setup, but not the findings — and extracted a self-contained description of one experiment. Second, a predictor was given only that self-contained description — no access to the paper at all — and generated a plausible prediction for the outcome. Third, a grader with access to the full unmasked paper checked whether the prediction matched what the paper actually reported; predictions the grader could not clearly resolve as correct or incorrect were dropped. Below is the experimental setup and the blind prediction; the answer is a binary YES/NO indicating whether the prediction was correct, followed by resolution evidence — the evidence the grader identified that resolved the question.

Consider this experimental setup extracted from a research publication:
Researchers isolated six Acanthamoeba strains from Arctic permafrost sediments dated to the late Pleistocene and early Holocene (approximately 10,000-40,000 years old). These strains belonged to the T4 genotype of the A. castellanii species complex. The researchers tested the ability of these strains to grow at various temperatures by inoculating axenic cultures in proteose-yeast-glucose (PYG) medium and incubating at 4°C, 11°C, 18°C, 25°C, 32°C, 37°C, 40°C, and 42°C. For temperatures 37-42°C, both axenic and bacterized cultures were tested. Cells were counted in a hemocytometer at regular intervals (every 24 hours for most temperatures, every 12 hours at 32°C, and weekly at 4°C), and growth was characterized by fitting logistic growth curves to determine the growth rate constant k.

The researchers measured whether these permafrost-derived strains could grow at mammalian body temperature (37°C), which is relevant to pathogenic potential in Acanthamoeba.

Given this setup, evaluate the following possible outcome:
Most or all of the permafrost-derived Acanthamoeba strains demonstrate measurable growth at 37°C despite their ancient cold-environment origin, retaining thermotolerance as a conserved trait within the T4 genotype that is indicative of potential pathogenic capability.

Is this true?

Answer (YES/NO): NO